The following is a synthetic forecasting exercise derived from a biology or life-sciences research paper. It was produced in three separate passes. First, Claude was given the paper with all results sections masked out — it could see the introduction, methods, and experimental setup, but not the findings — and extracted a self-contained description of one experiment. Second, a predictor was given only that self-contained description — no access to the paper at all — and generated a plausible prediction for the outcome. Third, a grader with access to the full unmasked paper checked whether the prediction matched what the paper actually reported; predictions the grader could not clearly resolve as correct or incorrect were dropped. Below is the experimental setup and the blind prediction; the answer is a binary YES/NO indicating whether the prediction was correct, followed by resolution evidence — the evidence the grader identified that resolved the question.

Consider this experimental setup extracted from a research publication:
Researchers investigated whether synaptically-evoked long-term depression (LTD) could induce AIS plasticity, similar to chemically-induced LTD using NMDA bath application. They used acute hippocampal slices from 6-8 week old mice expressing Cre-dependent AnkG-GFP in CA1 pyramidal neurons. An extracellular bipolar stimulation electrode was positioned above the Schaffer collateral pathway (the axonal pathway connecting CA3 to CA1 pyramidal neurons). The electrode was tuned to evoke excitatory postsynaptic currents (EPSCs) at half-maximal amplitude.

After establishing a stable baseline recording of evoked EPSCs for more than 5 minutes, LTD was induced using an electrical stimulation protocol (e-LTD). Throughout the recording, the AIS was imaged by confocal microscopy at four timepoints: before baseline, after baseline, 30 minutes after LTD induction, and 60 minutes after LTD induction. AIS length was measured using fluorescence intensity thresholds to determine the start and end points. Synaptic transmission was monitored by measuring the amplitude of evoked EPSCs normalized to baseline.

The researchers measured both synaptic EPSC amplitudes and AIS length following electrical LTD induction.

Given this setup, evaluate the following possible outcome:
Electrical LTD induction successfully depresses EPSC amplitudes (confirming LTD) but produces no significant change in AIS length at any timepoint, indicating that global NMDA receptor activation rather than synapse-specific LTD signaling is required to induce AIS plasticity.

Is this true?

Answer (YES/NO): YES